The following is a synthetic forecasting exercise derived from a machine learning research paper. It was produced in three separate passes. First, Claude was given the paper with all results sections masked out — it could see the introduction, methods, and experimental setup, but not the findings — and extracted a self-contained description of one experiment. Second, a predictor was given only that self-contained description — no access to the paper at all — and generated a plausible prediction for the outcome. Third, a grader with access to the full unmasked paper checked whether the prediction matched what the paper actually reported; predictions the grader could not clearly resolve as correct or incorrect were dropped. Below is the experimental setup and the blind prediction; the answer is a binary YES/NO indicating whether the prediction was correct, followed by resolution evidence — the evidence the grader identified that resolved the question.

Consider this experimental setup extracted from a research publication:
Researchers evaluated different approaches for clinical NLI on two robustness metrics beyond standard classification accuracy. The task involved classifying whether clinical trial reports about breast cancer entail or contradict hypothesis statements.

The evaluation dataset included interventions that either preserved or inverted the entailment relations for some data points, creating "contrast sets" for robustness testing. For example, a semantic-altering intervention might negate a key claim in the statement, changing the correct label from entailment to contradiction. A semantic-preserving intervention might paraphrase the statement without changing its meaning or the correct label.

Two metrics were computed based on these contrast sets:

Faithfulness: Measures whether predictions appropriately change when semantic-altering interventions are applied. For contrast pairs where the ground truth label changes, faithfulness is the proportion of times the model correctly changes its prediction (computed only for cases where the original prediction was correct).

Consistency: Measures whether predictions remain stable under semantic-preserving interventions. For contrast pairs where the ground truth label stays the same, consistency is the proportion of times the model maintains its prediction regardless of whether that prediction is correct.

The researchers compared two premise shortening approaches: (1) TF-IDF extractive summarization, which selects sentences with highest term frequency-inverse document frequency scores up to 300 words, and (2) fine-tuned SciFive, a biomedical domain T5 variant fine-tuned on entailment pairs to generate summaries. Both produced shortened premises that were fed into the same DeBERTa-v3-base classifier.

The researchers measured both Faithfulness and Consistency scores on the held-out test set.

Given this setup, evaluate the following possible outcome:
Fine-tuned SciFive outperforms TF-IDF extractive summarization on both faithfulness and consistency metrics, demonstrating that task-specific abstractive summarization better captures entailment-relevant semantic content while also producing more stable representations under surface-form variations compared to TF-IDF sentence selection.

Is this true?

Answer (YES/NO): NO